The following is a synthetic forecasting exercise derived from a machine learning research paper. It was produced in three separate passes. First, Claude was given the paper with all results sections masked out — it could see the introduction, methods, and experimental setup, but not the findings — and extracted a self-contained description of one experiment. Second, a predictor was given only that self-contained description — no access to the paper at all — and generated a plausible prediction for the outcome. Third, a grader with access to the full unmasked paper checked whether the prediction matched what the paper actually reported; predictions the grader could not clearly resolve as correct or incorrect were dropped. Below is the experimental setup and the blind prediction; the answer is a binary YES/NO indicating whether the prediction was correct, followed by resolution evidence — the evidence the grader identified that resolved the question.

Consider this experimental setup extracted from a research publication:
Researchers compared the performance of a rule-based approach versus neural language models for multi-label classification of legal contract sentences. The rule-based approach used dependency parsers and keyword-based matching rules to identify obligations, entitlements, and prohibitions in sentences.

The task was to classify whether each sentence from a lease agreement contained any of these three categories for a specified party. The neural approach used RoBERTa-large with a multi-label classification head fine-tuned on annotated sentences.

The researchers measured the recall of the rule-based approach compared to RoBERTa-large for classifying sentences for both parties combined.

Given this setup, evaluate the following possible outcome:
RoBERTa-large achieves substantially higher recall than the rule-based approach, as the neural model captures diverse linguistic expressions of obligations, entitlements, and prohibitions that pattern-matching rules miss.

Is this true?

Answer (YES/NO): YES